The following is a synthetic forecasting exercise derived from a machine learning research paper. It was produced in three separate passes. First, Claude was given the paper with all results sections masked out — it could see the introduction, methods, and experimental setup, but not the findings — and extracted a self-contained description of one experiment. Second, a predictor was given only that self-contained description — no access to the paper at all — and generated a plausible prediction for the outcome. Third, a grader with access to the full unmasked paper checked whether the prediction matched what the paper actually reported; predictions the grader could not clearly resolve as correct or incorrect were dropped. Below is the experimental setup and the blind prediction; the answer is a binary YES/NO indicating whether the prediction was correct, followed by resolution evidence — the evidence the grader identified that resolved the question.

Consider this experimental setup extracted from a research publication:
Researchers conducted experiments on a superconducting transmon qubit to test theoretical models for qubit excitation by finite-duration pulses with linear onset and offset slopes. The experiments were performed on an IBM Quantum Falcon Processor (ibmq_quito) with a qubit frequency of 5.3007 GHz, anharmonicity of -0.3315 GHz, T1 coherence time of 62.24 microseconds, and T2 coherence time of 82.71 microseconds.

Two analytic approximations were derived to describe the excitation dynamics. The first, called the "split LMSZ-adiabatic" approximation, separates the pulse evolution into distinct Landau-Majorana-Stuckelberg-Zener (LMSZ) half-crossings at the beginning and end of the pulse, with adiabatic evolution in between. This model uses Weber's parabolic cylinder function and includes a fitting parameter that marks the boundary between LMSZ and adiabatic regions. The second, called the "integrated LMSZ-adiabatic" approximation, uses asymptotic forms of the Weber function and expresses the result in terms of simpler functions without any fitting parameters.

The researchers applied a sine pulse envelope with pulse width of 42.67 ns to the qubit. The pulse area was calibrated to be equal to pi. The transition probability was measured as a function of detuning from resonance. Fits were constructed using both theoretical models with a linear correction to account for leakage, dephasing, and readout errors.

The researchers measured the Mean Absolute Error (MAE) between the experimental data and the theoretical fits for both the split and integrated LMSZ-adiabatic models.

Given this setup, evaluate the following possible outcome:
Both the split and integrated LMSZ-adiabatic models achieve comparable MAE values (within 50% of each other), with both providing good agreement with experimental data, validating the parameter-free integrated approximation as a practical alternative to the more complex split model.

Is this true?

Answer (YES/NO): YES